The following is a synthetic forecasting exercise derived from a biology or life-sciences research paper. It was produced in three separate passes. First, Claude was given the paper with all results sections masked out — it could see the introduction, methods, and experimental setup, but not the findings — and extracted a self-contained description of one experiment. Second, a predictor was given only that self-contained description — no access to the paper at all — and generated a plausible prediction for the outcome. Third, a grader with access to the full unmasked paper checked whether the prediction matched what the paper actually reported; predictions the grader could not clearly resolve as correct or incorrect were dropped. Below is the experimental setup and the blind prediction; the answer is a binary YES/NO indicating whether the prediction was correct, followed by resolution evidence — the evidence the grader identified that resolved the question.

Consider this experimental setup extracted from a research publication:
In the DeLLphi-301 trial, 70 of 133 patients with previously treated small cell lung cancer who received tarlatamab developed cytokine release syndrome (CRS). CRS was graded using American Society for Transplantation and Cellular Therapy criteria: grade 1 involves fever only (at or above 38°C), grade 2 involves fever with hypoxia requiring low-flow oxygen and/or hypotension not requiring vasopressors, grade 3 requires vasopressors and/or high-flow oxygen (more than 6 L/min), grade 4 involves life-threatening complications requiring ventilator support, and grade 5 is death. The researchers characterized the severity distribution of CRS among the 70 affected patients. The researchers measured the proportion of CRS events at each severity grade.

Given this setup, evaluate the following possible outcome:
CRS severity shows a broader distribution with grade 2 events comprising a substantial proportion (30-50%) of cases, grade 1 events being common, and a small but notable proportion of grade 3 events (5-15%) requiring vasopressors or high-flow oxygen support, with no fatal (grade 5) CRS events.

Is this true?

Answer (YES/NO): NO